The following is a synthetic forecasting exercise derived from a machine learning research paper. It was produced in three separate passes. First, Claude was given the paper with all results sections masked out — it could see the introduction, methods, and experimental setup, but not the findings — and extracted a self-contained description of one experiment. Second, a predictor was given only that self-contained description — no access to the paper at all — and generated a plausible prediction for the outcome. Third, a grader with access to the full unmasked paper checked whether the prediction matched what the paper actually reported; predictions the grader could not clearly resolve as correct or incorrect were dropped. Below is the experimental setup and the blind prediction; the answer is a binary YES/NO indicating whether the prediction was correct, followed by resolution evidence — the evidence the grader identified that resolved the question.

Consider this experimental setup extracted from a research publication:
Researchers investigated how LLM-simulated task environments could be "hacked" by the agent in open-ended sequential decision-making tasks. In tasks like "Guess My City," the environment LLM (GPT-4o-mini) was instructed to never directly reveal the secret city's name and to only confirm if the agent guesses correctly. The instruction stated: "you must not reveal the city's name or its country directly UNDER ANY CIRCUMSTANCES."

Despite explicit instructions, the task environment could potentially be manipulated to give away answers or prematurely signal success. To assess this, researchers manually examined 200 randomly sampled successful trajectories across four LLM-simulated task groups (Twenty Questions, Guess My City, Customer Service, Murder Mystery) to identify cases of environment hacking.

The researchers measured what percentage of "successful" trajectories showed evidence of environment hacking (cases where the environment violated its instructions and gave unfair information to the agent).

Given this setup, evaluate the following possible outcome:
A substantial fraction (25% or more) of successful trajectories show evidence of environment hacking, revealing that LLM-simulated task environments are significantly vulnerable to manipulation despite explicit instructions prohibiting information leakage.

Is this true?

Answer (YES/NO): NO